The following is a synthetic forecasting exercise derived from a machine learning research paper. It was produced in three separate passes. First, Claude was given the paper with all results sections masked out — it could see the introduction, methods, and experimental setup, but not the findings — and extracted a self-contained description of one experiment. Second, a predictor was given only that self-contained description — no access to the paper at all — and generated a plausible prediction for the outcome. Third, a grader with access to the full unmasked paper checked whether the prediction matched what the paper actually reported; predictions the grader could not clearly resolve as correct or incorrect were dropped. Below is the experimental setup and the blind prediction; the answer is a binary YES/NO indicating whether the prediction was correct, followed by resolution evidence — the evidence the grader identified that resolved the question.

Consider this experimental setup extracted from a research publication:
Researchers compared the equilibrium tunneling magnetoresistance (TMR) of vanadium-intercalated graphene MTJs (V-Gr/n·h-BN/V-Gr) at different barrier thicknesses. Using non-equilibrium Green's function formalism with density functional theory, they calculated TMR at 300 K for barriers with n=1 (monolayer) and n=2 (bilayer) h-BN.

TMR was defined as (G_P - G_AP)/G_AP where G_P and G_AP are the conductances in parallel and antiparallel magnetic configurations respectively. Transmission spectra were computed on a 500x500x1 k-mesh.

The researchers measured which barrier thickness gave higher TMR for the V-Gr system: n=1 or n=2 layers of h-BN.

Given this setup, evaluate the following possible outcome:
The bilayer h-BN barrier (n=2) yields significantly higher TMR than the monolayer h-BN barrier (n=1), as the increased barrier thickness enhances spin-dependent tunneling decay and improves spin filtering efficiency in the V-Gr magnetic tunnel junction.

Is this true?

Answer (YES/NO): YES